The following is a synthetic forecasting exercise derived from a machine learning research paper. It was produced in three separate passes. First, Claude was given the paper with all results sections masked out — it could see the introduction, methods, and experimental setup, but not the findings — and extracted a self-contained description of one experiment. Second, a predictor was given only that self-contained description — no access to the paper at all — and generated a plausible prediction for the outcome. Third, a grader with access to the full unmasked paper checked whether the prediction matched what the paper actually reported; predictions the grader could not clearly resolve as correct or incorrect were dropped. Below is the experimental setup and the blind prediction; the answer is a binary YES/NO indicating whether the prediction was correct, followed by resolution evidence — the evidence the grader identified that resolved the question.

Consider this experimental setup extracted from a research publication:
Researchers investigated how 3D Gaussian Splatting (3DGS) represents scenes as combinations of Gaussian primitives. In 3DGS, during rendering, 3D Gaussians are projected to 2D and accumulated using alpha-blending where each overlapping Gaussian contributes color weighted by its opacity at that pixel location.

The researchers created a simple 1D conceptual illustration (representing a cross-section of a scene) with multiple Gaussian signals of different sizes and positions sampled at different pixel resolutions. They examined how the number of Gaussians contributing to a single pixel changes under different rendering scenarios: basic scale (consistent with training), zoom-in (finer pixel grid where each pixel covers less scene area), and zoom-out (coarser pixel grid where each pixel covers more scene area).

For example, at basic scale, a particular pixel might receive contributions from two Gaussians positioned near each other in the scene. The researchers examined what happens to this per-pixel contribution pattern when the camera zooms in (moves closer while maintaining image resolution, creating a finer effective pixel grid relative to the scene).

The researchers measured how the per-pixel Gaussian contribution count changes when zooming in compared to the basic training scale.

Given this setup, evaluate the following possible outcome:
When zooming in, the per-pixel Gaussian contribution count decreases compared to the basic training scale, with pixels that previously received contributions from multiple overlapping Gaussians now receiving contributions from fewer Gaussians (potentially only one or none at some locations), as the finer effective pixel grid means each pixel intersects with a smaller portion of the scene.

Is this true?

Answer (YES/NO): YES